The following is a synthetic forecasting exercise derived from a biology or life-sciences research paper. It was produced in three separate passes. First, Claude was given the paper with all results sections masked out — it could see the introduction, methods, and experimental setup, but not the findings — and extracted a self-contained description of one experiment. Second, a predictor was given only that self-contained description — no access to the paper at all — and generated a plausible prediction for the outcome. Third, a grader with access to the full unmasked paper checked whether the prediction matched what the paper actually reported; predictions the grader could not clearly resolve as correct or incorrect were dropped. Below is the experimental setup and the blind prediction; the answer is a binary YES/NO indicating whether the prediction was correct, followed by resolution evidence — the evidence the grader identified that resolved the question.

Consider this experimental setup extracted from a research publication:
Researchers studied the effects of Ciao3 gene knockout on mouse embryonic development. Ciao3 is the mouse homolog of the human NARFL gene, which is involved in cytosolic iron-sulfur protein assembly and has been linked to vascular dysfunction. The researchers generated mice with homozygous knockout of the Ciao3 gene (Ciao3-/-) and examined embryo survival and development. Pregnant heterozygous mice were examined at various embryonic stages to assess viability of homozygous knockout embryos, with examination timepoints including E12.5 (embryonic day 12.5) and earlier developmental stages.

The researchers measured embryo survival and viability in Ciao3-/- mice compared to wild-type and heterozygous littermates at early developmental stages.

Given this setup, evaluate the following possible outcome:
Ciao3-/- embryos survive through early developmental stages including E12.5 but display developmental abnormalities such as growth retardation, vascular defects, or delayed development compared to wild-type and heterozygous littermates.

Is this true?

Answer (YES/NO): YES